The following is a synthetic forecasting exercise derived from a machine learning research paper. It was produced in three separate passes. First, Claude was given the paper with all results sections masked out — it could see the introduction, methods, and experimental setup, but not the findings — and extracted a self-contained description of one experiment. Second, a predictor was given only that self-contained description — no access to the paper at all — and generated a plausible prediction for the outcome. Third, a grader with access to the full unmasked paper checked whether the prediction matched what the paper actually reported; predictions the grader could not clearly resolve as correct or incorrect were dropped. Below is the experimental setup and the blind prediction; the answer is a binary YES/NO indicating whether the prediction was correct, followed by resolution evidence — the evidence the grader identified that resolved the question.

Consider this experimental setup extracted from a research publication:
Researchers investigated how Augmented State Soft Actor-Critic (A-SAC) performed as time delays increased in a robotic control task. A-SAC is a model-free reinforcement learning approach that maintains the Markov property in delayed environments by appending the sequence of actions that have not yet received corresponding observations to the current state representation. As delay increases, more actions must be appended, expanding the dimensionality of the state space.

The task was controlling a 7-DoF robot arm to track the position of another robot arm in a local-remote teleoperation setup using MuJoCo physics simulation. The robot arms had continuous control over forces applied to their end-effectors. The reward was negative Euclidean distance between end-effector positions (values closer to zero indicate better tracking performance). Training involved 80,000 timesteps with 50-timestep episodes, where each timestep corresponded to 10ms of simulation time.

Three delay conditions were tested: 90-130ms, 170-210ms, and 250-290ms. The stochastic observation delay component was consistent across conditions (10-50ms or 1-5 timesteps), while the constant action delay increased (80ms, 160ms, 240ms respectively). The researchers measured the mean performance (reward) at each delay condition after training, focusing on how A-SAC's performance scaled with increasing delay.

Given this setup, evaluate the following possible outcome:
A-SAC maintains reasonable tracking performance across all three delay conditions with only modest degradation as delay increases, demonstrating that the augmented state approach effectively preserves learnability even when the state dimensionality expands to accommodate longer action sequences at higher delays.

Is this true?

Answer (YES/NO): NO